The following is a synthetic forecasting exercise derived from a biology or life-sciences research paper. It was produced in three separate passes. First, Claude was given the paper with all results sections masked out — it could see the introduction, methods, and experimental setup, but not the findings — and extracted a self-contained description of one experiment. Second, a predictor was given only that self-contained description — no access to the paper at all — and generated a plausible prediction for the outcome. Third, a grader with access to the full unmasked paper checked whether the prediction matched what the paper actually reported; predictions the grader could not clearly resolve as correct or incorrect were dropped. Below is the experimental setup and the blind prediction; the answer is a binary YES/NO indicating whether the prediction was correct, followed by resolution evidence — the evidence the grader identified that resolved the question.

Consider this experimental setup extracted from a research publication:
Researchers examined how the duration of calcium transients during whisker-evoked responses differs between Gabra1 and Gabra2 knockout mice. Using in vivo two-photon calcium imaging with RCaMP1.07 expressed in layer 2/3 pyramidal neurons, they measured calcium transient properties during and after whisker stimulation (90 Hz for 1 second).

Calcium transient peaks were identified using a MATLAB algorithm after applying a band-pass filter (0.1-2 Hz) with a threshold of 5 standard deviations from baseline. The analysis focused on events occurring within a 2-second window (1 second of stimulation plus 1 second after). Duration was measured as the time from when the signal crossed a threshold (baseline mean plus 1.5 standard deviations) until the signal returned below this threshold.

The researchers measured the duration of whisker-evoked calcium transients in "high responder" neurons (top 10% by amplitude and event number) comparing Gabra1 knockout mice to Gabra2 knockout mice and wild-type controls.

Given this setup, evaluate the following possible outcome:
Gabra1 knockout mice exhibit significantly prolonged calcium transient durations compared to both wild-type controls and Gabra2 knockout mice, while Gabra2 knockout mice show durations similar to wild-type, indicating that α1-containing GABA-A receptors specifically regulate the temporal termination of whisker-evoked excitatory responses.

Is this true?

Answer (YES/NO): NO